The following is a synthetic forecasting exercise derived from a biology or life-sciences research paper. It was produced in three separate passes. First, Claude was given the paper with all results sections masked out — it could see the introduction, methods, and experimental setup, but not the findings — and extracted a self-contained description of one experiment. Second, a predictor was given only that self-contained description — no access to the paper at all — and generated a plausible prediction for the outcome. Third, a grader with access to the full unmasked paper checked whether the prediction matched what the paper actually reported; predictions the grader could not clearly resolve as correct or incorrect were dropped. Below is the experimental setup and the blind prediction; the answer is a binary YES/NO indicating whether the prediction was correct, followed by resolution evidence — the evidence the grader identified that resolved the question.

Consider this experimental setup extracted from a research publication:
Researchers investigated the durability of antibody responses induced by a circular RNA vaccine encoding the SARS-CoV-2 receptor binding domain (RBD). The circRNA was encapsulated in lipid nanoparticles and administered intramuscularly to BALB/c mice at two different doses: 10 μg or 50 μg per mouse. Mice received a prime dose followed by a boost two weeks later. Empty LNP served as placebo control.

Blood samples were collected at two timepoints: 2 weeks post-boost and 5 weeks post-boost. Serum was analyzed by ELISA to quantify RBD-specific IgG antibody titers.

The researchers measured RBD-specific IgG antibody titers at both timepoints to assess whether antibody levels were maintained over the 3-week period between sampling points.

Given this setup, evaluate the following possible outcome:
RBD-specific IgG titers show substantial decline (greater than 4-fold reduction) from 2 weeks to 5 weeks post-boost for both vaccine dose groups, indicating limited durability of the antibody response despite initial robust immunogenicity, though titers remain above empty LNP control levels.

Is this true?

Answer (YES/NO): NO